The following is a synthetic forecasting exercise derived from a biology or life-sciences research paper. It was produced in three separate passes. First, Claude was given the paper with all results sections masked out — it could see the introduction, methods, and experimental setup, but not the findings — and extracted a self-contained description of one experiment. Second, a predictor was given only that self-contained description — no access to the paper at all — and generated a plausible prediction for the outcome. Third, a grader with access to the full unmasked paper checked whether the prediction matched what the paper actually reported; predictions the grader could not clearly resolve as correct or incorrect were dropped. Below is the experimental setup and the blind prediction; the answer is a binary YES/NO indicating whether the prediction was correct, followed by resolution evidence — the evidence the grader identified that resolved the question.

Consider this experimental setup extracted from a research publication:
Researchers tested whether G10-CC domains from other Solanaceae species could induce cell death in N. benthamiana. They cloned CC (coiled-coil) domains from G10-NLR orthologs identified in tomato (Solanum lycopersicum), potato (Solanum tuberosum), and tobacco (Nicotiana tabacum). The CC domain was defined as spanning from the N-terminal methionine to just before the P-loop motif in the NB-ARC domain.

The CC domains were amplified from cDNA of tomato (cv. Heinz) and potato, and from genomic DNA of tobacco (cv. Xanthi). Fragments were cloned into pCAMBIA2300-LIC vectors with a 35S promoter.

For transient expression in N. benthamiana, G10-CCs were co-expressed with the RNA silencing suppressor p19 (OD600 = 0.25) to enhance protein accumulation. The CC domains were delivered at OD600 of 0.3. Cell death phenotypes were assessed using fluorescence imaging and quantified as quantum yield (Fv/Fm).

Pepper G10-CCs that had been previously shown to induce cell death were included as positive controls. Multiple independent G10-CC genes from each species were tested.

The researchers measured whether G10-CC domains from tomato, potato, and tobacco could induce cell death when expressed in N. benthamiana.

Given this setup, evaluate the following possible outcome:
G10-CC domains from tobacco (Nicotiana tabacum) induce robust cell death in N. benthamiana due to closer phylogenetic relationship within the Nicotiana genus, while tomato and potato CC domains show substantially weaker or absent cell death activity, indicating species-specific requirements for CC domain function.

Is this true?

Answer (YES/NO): NO